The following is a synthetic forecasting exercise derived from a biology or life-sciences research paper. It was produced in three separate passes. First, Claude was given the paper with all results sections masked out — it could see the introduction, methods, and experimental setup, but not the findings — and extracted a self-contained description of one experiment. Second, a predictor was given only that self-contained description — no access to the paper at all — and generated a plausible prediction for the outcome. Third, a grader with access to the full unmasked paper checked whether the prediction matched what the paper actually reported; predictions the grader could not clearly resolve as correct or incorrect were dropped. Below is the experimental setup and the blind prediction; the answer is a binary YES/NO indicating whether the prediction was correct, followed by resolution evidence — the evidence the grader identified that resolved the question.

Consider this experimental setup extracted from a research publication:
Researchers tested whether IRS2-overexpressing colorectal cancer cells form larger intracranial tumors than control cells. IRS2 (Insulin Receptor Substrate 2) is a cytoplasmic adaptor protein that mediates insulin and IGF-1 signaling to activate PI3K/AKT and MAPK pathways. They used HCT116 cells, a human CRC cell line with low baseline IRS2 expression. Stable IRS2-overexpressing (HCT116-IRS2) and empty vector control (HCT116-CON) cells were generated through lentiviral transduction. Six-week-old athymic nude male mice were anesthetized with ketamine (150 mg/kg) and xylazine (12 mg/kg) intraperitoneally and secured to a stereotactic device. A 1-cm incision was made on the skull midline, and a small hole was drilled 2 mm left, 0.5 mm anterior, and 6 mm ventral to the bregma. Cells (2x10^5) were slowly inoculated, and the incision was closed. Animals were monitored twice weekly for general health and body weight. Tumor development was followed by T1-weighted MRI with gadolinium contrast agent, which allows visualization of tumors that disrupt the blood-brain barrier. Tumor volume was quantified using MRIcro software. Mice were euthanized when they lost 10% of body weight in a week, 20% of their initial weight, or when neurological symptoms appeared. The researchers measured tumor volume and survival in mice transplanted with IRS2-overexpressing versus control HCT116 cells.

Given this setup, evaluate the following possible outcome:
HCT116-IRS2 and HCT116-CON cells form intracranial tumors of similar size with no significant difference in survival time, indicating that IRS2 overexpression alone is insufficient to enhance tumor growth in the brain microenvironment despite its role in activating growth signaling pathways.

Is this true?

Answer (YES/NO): NO